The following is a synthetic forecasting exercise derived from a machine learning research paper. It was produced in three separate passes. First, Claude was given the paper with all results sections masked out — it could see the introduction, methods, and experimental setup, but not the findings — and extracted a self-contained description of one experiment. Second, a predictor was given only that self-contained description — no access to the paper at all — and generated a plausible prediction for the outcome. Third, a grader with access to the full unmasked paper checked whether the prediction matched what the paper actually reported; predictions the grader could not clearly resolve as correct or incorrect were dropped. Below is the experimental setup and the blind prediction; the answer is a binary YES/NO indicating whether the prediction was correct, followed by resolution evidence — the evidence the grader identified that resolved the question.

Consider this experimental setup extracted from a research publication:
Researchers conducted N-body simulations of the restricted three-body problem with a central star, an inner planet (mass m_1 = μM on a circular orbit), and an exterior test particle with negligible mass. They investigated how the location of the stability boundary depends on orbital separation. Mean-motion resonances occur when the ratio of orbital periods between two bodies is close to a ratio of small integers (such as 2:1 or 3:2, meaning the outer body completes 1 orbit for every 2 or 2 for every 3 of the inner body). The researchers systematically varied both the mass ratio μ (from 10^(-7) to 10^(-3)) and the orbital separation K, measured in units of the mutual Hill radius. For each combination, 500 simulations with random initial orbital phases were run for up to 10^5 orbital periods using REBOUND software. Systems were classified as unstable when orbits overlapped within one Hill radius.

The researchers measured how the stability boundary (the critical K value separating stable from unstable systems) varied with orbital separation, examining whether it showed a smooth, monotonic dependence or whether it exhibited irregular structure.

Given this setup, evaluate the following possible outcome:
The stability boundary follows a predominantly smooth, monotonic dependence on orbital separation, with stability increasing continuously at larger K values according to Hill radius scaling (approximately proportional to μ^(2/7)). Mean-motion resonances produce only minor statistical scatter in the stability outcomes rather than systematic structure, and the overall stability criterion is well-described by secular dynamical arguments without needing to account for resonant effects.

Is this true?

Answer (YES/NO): NO